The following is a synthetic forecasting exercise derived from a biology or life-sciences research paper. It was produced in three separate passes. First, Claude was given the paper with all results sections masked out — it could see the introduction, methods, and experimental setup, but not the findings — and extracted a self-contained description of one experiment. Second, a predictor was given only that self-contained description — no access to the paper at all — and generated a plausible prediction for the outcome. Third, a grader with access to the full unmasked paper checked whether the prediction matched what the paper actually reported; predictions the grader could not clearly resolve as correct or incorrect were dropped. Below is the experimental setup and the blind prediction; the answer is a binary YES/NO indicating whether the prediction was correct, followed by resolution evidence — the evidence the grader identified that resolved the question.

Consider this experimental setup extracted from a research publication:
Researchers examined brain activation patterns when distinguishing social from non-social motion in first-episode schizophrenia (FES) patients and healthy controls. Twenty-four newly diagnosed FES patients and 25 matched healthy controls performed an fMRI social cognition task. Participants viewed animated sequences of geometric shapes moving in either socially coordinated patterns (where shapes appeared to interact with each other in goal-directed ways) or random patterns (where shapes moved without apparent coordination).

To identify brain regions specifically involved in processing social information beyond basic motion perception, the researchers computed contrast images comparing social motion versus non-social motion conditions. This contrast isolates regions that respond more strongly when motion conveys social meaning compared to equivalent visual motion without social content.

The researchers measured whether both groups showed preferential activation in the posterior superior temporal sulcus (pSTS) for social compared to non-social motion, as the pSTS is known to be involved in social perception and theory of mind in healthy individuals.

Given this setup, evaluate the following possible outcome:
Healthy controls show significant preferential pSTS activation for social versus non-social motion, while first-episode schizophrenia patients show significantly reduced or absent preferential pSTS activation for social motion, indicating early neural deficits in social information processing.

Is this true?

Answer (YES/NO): NO